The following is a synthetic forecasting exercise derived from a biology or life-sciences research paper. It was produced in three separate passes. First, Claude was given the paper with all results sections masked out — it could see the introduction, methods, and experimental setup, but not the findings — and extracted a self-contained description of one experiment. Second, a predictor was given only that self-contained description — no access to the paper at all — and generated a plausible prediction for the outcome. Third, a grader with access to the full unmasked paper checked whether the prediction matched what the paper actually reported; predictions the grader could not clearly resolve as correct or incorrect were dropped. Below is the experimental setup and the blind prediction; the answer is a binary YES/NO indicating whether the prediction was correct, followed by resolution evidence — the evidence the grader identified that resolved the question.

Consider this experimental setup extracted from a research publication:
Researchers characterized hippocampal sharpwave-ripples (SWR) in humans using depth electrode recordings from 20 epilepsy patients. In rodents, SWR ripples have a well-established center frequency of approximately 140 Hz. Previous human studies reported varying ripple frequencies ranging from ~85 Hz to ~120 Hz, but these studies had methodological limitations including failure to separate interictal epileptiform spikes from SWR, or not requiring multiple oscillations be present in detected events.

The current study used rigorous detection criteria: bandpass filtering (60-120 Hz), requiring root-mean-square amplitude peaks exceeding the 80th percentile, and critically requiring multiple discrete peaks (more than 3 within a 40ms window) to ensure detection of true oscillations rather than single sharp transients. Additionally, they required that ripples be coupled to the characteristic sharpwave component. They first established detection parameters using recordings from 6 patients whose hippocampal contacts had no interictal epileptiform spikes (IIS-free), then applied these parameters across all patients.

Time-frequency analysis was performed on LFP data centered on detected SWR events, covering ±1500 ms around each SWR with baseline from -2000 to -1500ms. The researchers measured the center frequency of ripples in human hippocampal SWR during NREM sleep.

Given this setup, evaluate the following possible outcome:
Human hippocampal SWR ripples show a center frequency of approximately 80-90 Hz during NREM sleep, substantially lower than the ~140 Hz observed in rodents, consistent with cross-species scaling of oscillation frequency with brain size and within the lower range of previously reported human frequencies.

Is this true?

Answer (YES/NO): YES